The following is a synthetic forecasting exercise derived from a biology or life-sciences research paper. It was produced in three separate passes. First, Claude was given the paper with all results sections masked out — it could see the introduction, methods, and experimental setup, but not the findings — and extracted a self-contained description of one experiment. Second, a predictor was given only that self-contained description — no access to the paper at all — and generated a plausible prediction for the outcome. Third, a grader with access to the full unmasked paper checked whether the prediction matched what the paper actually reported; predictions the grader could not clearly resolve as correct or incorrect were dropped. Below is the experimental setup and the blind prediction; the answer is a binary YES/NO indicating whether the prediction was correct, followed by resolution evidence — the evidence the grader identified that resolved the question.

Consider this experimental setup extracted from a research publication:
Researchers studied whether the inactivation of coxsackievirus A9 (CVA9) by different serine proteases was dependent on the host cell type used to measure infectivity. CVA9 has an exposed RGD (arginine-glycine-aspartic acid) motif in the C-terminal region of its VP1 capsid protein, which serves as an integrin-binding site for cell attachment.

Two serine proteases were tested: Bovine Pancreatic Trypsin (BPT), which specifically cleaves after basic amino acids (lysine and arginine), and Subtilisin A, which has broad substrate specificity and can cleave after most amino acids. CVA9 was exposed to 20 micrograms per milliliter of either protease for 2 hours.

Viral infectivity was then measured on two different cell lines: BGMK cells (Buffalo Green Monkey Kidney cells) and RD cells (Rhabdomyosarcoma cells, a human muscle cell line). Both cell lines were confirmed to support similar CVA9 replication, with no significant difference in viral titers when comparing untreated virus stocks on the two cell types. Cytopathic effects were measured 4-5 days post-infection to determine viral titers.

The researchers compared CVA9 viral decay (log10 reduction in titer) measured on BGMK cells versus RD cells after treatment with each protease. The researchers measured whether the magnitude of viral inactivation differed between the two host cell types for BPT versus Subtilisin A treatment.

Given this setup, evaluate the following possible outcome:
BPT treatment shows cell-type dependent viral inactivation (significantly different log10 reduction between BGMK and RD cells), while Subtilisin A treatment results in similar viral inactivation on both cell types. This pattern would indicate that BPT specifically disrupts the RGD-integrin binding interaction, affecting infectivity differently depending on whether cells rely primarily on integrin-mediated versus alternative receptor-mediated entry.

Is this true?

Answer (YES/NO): NO